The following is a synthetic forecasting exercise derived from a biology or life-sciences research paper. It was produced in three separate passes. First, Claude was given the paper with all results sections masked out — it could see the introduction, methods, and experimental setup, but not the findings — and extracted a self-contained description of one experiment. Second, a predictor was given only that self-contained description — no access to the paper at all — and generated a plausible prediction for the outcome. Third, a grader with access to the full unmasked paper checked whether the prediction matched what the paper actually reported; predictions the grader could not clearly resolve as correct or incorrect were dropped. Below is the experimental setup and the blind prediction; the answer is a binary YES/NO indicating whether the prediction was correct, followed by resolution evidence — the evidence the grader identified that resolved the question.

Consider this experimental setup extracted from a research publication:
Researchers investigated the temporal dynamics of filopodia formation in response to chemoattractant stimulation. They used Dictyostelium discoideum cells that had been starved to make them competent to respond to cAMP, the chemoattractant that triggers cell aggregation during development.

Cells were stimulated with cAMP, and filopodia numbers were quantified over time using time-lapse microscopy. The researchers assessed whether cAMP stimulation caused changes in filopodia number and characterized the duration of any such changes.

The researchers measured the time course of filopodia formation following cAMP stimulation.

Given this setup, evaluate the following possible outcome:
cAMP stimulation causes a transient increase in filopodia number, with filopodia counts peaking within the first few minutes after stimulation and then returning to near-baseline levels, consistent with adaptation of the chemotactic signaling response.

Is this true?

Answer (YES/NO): YES